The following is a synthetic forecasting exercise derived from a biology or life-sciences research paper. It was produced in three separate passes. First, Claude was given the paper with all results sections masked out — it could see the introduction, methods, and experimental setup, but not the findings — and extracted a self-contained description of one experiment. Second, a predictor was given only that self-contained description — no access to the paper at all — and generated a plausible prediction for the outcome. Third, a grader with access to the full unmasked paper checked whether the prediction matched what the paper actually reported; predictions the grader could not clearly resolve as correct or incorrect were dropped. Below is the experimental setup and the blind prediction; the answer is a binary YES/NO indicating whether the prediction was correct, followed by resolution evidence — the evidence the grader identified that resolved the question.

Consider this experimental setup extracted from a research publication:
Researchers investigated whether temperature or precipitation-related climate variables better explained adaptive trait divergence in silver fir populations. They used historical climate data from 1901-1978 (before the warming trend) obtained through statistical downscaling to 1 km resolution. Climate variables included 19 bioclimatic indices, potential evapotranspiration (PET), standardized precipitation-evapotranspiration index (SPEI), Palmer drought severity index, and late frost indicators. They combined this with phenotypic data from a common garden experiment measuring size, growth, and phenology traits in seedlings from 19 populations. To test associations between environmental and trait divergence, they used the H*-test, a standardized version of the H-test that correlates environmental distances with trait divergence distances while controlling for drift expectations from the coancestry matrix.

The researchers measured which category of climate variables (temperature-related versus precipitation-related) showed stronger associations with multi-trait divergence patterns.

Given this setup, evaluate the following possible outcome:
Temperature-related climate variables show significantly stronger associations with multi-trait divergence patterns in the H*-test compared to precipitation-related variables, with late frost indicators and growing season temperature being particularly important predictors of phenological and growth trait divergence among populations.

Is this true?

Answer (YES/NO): NO